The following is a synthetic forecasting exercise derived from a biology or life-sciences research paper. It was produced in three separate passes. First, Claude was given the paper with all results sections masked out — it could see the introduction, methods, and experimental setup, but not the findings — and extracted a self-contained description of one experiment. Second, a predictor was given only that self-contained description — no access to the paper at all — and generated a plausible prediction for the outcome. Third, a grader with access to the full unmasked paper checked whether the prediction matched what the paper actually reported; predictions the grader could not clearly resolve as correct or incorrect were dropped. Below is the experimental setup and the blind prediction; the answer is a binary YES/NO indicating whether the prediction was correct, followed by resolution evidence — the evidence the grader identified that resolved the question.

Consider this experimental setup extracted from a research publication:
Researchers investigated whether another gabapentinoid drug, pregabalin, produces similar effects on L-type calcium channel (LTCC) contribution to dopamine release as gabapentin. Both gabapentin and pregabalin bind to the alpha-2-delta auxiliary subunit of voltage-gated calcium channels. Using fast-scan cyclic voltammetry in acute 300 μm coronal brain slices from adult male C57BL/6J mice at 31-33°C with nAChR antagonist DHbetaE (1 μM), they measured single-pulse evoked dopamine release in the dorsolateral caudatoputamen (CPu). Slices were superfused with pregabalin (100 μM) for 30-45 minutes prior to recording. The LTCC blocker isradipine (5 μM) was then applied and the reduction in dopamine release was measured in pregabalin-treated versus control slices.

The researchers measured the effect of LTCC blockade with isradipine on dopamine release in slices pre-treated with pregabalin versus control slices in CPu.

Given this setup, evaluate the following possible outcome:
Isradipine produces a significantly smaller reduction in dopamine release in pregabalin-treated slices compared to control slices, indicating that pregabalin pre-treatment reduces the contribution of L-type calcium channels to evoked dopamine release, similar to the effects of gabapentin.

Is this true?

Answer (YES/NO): YES